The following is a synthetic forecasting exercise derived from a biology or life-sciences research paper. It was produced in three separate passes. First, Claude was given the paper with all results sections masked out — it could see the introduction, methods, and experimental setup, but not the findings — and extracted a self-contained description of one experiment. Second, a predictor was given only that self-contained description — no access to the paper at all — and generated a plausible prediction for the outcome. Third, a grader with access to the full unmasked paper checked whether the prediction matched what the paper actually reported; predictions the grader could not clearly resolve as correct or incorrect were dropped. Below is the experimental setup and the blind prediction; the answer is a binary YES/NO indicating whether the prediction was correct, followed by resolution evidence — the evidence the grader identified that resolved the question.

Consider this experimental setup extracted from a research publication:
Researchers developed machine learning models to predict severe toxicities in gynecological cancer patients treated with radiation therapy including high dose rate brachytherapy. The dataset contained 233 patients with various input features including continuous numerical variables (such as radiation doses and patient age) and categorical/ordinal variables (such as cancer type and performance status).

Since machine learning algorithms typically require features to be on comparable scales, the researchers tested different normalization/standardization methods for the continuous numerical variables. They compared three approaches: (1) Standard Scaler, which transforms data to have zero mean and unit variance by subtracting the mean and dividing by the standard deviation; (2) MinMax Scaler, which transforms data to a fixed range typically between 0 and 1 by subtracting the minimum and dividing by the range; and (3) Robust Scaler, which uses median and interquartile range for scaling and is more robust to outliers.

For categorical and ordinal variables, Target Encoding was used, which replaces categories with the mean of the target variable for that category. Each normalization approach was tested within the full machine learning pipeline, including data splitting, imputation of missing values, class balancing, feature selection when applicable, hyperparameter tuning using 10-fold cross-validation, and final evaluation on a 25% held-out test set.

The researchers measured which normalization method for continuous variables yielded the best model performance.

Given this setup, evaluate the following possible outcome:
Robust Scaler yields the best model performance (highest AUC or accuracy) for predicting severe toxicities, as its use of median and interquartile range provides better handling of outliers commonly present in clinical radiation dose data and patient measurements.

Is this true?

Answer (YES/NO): NO